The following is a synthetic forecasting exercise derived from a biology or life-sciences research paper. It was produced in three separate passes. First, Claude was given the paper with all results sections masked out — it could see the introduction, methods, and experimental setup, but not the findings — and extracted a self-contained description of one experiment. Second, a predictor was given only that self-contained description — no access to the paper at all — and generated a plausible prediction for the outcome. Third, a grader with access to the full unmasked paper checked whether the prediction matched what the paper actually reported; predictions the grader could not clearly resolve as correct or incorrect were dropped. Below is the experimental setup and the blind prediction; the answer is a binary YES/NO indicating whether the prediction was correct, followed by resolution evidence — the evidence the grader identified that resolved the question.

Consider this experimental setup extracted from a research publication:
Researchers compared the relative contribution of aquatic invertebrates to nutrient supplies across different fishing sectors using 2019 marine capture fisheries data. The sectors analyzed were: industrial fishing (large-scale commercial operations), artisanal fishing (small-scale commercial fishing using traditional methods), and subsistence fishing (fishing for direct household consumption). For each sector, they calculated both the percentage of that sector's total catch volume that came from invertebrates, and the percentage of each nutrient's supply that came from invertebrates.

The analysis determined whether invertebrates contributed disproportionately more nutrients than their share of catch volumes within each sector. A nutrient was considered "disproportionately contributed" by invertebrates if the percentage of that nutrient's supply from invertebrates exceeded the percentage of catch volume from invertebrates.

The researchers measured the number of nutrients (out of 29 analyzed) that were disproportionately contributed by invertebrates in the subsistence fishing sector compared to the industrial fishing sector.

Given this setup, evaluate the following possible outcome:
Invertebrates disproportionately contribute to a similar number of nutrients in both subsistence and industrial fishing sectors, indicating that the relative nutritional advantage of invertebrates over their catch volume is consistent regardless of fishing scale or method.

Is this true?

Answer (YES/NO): NO